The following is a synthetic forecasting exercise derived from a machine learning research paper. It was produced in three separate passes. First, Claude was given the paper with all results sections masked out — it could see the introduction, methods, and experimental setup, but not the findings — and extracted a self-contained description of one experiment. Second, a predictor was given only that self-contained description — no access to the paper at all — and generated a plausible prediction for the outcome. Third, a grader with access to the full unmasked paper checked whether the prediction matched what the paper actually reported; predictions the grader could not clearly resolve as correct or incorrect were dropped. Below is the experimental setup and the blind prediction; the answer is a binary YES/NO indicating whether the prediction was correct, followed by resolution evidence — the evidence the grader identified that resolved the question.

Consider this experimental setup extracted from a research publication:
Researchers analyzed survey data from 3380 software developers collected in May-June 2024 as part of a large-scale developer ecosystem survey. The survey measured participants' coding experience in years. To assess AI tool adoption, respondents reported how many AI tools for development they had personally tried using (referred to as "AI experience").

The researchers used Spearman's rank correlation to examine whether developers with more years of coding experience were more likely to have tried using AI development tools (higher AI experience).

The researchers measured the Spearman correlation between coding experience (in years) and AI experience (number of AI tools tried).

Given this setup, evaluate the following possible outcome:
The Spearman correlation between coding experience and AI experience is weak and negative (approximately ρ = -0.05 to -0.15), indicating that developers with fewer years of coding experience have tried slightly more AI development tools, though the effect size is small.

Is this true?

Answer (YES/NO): NO